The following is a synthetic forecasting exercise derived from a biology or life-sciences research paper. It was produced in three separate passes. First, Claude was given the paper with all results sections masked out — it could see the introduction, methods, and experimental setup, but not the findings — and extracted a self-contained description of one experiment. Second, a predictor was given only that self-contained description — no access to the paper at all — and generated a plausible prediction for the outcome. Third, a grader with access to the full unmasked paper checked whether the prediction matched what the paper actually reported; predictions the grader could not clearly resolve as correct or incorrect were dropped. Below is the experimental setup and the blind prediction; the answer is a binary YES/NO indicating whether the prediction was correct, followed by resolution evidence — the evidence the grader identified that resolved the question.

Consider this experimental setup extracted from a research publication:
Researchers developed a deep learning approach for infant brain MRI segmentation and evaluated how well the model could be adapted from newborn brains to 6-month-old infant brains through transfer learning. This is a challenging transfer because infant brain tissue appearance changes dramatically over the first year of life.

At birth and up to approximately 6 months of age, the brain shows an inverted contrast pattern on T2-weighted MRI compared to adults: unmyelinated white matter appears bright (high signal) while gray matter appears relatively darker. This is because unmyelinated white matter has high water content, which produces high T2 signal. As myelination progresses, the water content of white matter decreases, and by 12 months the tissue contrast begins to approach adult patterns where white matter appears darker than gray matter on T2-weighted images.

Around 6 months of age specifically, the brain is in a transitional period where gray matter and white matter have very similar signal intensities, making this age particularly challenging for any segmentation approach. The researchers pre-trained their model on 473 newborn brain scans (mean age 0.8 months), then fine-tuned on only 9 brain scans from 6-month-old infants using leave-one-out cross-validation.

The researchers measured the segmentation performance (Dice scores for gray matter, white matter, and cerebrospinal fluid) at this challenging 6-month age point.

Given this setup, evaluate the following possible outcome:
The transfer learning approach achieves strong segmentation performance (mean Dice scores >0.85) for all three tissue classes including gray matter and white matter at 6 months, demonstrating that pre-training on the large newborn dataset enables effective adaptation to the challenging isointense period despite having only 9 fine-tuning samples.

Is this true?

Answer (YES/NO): NO